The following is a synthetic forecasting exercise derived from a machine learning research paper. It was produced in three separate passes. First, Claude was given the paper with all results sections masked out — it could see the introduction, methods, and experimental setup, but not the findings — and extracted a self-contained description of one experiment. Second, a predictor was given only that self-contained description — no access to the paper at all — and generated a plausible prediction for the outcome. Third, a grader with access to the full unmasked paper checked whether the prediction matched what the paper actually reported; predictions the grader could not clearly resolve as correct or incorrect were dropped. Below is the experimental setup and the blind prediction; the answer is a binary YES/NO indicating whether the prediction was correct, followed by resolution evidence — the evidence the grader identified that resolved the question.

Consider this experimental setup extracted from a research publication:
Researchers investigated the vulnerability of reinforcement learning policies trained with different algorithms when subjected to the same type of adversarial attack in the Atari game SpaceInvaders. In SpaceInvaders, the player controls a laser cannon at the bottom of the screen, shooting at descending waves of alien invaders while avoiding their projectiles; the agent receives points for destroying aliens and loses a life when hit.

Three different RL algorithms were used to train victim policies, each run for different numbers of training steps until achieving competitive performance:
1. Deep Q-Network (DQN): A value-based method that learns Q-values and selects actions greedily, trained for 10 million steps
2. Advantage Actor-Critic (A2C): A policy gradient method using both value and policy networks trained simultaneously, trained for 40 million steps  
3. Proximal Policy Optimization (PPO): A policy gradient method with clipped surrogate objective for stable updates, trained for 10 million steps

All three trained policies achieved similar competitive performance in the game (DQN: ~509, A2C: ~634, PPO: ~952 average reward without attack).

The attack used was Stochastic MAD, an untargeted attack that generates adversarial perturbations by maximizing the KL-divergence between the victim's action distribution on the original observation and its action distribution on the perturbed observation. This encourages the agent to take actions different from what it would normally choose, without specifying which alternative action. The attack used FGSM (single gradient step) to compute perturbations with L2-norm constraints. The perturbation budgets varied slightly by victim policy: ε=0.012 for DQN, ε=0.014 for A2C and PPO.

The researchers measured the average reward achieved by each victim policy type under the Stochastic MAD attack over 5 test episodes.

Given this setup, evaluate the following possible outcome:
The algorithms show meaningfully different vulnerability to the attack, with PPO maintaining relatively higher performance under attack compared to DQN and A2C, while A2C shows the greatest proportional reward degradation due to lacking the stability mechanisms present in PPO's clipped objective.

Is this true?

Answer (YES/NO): NO